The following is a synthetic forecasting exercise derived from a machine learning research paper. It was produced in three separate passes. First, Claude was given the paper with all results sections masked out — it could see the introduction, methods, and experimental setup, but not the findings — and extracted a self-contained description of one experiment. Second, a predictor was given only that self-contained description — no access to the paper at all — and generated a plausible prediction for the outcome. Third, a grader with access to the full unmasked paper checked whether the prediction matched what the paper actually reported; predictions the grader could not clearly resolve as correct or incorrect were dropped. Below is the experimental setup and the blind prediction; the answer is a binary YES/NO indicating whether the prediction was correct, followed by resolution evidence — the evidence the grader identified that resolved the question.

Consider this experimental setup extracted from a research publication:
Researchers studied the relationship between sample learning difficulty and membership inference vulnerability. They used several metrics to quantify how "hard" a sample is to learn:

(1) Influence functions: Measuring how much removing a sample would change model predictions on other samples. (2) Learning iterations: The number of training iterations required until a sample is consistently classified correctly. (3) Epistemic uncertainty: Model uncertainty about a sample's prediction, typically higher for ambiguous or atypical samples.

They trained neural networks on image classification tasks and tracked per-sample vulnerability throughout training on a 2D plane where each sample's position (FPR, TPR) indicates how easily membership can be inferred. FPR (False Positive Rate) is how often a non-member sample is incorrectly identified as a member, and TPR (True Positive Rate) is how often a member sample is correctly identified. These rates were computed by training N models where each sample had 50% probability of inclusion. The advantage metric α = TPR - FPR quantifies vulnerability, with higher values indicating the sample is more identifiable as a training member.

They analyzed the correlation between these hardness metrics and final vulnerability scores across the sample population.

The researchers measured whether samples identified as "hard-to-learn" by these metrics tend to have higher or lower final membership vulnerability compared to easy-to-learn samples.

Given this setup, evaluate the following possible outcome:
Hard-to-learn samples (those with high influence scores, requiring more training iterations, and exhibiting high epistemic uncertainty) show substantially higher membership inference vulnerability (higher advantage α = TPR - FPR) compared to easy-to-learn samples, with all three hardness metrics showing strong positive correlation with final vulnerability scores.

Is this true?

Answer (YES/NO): YES